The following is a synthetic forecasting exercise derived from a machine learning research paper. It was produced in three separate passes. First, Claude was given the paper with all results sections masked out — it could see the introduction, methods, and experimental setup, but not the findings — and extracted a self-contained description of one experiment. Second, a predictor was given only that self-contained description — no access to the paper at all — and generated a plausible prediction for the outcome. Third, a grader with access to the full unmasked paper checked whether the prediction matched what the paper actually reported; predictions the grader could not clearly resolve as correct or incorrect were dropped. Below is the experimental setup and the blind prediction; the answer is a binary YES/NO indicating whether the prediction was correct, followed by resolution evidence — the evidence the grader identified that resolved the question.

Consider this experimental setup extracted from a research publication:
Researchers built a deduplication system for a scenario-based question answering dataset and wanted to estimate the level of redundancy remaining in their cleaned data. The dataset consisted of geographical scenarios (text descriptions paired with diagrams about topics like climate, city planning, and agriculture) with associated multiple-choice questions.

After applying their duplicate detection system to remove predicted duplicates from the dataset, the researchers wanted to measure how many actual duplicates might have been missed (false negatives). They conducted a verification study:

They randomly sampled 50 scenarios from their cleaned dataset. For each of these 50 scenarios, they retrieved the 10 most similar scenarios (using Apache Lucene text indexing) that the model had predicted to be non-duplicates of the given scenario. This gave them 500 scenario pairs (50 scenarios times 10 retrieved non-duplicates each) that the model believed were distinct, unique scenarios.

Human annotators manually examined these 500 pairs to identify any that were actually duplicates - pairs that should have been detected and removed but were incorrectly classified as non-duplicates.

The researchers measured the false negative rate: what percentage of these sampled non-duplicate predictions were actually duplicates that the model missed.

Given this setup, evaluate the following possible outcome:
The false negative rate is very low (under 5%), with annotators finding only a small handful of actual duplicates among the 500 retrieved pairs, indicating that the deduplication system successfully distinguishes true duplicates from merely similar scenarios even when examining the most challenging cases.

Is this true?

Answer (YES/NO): NO